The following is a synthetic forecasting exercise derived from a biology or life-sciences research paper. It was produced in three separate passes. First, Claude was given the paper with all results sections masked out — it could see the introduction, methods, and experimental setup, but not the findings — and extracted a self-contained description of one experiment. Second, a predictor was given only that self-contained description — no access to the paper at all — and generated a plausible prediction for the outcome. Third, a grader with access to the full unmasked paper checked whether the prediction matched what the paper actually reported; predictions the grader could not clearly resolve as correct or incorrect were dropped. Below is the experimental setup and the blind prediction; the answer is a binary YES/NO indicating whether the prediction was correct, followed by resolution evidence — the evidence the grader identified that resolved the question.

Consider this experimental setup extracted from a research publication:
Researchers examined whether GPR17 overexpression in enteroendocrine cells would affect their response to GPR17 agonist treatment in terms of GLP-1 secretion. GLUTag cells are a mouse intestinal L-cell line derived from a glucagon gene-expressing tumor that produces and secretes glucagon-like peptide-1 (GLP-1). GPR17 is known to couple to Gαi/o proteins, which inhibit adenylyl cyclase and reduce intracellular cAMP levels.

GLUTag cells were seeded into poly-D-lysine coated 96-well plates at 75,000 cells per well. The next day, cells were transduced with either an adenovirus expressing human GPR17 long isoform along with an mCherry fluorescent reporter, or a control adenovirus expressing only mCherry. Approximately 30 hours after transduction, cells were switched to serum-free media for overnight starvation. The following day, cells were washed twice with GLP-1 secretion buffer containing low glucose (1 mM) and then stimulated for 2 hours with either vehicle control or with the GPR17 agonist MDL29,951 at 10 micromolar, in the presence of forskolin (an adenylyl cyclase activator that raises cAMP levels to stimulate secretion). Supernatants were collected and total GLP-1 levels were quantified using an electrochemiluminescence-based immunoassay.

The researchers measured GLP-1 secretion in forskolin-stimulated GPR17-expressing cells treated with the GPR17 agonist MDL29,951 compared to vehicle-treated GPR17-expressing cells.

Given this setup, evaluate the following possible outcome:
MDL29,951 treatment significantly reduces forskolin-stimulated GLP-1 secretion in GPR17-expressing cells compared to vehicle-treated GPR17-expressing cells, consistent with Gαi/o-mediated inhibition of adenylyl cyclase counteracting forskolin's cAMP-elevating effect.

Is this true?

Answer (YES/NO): YES